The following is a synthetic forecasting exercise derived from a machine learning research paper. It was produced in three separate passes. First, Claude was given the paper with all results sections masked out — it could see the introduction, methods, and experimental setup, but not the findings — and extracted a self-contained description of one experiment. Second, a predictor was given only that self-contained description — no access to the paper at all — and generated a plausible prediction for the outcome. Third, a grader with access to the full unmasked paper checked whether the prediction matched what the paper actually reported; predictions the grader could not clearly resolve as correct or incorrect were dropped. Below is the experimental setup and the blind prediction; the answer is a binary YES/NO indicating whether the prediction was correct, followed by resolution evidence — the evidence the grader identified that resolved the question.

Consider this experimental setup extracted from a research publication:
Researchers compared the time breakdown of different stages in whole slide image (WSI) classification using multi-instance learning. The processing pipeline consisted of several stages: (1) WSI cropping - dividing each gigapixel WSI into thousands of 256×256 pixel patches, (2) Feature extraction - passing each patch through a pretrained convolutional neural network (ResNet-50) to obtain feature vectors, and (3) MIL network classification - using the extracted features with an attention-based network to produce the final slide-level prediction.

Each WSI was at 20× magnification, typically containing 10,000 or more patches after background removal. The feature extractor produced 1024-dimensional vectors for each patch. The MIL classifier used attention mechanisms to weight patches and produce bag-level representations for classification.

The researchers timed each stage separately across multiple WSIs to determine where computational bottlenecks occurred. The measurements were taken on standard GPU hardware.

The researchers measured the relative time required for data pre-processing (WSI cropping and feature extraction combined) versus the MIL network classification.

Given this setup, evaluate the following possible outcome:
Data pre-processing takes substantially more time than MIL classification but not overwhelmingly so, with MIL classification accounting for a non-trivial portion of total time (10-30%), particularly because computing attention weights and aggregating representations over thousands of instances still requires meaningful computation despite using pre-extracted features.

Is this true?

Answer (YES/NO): NO